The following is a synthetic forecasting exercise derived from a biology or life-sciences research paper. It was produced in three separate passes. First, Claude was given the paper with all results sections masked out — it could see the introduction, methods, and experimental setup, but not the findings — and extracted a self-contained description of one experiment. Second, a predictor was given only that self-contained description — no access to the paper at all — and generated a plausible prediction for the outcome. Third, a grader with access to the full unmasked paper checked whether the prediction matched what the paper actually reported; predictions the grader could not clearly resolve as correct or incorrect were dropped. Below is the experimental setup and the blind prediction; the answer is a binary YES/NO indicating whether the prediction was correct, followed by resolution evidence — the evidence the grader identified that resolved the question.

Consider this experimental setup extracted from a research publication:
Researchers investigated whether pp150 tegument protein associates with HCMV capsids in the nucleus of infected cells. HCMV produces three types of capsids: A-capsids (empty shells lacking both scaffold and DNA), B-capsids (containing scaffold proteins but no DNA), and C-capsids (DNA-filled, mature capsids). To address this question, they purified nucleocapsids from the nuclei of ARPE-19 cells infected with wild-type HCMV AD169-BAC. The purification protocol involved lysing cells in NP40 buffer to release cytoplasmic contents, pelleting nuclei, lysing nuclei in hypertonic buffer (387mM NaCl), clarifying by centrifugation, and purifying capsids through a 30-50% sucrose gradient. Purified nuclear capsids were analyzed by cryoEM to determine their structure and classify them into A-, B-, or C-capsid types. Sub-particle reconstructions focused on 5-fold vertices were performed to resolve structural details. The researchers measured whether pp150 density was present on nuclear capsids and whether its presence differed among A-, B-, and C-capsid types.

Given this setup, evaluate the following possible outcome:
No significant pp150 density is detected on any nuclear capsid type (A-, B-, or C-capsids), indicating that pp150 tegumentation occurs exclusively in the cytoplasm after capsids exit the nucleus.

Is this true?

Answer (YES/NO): NO